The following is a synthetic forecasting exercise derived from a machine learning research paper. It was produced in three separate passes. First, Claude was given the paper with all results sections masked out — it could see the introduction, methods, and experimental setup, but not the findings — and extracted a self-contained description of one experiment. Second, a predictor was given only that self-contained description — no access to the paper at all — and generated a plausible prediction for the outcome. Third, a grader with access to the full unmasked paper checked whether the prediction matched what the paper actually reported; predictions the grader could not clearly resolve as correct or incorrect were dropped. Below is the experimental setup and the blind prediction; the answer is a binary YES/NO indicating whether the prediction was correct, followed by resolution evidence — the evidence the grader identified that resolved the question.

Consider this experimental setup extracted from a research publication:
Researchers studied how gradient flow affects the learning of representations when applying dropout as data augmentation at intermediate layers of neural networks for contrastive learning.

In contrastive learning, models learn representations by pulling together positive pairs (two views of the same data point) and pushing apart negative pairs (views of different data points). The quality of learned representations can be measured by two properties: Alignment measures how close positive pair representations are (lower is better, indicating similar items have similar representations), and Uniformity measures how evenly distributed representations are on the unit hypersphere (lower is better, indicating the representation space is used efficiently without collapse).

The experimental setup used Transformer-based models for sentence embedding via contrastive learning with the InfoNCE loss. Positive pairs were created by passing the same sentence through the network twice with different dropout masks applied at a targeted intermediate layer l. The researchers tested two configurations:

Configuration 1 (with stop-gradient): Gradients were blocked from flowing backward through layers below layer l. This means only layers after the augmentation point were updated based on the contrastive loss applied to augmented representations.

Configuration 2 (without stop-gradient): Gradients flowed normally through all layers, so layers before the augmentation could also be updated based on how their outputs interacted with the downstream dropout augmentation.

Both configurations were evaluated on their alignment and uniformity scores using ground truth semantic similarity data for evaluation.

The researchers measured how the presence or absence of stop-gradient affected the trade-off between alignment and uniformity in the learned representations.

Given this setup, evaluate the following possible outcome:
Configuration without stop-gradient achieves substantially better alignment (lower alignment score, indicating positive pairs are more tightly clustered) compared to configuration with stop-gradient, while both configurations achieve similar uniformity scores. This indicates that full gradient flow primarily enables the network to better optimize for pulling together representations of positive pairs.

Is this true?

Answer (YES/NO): NO